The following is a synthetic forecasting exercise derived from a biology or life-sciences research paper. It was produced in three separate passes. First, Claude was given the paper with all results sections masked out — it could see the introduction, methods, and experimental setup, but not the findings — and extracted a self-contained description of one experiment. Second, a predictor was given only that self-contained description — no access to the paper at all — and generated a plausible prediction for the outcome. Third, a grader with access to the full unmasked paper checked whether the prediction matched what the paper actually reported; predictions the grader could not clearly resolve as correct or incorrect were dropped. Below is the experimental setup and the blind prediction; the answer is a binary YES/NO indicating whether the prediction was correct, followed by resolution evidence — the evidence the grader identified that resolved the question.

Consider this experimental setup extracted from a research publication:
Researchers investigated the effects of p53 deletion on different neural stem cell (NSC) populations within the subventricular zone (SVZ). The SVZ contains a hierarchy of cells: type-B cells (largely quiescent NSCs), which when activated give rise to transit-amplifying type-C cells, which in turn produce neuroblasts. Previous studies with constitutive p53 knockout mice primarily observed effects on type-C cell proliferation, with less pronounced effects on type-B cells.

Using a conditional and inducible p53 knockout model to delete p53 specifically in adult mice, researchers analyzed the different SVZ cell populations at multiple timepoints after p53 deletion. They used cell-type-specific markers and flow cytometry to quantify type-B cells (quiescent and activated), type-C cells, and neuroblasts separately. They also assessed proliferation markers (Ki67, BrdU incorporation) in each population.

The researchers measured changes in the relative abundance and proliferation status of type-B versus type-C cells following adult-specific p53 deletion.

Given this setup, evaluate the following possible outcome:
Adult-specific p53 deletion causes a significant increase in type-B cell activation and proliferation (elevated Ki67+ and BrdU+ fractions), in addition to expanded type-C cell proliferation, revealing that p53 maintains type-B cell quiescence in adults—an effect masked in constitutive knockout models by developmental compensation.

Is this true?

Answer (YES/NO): NO